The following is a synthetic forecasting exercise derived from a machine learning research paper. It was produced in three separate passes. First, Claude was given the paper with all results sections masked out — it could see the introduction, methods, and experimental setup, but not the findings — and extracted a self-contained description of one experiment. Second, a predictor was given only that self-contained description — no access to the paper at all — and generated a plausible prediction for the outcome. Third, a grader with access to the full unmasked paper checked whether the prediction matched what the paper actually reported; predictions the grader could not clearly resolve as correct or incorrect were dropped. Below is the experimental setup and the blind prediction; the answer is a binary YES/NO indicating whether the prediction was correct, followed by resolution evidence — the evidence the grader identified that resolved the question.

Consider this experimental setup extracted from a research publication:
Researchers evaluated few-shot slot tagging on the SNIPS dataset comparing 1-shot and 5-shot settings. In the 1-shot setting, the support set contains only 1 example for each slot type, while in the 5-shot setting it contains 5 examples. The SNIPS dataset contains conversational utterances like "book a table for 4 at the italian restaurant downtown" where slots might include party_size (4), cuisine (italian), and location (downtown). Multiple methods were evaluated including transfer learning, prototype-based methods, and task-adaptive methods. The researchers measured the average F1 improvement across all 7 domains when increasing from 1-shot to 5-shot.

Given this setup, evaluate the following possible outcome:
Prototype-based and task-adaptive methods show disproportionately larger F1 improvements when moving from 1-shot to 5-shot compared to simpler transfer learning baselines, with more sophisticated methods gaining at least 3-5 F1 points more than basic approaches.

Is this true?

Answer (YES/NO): NO